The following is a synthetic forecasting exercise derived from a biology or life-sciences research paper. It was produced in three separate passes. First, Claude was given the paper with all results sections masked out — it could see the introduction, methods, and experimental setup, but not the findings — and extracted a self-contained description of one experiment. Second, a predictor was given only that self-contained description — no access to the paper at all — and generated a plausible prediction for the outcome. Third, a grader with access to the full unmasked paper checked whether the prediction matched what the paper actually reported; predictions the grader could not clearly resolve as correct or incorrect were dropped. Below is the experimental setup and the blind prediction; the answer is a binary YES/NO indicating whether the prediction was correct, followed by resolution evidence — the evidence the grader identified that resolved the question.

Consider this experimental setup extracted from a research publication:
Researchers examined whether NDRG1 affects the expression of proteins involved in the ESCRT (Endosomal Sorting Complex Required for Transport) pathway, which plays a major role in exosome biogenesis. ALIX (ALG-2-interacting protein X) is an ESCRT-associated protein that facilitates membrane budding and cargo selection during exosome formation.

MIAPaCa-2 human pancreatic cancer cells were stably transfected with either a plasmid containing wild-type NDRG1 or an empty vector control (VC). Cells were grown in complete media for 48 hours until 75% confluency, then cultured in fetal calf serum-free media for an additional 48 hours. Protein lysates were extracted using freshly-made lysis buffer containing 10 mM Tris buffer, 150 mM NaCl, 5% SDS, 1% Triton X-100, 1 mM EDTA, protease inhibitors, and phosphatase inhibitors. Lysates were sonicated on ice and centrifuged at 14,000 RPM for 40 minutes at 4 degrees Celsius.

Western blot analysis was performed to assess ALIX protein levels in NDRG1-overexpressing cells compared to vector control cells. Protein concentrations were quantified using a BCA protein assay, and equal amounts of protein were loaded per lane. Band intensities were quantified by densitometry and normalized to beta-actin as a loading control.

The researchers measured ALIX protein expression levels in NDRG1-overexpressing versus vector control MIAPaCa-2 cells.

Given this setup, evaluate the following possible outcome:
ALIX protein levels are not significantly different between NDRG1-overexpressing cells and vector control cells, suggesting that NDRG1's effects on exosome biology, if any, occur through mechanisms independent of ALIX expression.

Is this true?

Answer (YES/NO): NO